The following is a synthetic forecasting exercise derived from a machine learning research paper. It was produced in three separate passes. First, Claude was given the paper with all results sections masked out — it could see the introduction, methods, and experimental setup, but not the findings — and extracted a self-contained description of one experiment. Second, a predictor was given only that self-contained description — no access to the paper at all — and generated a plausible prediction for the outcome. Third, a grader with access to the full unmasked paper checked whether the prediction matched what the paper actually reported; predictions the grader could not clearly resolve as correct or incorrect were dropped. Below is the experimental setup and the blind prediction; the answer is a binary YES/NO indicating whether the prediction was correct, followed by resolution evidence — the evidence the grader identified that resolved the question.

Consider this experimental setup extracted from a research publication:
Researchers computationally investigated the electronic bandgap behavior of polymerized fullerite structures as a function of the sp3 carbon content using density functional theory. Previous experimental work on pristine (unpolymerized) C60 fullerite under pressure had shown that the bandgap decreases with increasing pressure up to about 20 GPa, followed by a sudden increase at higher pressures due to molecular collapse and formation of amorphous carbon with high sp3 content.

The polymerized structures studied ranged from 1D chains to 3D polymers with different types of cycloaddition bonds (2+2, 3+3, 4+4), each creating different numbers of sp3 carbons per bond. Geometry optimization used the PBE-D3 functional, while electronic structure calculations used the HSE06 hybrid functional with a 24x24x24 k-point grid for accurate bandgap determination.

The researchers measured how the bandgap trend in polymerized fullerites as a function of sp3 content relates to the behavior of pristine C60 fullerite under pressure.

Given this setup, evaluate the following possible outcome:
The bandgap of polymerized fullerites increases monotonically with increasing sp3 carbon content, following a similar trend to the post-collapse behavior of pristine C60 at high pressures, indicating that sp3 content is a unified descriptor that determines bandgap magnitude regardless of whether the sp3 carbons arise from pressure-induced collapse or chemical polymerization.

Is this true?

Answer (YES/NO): NO